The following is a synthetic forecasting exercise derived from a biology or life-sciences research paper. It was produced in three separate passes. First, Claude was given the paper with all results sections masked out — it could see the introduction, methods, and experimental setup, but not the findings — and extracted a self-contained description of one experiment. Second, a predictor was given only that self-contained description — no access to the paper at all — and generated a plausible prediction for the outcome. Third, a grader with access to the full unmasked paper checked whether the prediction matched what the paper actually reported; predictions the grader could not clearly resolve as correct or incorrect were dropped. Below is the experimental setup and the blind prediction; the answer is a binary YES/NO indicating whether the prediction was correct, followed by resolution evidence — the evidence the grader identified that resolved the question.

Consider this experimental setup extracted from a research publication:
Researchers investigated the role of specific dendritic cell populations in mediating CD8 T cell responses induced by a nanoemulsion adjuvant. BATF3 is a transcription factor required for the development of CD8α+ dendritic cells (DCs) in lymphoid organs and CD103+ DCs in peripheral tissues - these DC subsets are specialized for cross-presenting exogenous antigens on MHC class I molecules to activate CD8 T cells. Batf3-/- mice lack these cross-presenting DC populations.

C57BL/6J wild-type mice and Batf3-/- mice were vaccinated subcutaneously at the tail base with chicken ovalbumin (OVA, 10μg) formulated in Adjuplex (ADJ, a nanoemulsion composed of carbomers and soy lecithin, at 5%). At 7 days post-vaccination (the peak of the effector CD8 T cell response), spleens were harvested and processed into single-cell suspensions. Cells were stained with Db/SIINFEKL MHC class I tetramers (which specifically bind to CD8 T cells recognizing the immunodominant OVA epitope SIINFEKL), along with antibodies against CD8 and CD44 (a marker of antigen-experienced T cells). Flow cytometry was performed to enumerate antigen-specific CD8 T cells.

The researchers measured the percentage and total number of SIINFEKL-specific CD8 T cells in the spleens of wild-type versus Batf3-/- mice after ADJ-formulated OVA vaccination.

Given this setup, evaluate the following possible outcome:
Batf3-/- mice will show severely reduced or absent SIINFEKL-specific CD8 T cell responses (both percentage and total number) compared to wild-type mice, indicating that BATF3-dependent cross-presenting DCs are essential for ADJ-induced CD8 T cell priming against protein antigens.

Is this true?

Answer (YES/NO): YES